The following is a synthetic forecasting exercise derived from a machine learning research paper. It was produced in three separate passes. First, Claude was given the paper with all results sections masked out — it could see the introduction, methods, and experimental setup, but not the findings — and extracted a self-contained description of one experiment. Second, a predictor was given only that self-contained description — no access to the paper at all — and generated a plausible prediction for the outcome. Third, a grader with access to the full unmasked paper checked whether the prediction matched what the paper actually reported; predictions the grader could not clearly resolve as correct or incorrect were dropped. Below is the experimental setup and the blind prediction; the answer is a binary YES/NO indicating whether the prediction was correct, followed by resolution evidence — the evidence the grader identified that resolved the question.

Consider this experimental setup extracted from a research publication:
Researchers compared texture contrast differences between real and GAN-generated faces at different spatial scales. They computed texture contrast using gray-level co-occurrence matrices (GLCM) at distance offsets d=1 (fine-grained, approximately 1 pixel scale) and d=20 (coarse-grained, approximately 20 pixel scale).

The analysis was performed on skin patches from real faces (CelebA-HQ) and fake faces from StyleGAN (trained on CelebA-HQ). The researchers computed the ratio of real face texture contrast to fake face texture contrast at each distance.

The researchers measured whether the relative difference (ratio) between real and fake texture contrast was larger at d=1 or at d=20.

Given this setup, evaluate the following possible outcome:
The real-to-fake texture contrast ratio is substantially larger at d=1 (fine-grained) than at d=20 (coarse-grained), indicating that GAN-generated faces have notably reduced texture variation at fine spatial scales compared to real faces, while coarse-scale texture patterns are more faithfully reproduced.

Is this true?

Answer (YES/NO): YES